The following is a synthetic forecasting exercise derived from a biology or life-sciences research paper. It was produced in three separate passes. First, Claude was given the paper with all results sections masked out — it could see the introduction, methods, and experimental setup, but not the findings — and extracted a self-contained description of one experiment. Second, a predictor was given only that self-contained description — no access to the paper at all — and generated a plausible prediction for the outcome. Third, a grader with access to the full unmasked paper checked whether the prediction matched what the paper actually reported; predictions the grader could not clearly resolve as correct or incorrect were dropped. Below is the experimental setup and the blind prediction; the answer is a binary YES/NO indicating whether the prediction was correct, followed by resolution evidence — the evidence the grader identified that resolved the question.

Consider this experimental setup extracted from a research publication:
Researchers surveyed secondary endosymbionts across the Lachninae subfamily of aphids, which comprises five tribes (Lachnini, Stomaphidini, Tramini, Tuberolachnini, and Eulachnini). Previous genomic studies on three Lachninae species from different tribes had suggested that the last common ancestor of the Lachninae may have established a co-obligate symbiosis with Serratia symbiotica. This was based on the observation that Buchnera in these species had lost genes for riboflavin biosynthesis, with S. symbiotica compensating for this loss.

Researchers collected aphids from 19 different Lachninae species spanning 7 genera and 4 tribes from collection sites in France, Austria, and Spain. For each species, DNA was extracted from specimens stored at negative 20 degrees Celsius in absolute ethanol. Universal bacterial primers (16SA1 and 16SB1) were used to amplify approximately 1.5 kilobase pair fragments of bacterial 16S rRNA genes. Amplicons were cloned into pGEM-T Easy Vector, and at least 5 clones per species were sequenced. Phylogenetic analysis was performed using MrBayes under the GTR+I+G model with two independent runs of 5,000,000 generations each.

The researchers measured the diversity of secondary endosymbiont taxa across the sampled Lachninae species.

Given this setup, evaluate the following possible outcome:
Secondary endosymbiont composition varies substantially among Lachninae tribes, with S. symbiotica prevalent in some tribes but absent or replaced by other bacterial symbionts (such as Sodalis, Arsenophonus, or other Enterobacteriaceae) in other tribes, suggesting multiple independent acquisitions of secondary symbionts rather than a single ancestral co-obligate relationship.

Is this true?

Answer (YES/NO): NO